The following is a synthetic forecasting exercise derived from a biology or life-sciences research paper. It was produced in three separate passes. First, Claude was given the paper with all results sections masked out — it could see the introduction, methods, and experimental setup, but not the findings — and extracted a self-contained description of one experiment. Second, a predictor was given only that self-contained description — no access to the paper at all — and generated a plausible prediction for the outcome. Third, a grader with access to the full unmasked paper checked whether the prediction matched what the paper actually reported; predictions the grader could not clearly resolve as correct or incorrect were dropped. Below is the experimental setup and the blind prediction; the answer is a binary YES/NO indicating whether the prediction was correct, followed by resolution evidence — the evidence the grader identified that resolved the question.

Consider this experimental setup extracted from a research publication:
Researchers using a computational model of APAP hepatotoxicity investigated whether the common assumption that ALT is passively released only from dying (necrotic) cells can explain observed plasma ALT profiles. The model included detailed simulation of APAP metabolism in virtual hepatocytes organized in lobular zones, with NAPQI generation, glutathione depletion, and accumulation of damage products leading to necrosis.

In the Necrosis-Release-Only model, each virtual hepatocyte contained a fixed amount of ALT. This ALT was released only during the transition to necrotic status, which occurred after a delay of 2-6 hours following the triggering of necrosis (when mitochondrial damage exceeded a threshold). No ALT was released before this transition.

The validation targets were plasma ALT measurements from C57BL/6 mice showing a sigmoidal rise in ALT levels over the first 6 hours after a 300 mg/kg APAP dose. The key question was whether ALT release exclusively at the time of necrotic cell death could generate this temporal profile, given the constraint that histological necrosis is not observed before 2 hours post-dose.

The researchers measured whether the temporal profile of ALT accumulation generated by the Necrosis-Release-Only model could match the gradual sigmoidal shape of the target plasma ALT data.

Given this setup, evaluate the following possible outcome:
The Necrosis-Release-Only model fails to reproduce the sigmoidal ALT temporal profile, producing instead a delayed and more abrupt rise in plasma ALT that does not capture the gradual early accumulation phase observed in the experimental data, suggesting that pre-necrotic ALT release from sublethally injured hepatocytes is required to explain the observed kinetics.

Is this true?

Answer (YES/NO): YES